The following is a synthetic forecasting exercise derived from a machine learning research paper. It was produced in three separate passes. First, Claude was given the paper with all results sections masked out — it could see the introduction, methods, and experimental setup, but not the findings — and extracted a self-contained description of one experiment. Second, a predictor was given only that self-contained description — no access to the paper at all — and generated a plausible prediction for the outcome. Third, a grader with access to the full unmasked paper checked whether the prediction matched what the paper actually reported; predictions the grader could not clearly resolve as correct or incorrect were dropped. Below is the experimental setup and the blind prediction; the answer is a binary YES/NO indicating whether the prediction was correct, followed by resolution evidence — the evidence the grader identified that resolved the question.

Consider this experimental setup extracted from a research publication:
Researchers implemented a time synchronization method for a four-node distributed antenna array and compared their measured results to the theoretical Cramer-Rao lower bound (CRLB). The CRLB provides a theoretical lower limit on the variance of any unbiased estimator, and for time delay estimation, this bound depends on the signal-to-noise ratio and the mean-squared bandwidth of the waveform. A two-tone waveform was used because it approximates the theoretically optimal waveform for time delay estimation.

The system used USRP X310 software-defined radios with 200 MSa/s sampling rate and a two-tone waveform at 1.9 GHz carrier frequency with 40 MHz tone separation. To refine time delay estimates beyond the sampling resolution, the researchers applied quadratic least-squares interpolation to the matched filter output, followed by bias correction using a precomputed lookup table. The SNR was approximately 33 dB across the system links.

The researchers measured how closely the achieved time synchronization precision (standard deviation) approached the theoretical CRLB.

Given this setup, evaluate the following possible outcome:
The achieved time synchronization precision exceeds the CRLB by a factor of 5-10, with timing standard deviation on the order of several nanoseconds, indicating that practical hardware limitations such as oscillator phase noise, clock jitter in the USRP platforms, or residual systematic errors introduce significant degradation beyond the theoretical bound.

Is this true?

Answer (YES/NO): NO